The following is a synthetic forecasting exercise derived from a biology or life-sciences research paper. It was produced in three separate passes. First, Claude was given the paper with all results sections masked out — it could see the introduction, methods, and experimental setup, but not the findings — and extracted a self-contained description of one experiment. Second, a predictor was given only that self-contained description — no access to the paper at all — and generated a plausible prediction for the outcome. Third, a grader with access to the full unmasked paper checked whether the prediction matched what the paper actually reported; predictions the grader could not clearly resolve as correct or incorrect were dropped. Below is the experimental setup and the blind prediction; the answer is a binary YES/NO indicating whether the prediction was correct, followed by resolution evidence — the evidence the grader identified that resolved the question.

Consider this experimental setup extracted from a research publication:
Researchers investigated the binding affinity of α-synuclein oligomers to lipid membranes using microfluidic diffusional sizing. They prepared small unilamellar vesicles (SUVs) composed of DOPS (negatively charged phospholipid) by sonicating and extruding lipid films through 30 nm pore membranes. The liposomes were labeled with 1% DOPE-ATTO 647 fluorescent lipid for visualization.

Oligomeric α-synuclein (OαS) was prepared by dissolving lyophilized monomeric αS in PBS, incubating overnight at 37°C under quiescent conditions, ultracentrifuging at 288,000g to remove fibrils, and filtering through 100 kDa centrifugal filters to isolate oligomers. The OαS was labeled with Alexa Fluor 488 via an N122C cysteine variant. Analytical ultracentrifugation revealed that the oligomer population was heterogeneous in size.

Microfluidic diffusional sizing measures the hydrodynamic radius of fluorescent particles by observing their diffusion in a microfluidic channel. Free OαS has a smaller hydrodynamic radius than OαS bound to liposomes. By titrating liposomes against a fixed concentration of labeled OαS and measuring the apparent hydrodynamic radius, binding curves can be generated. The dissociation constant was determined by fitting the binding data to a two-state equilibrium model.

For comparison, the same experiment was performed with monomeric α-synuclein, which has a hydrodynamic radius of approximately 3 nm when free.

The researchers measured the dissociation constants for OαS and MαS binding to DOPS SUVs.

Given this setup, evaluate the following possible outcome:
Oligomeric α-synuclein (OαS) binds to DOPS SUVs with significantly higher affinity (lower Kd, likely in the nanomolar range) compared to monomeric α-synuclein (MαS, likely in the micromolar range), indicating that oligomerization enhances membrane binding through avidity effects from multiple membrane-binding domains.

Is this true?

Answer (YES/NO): YES